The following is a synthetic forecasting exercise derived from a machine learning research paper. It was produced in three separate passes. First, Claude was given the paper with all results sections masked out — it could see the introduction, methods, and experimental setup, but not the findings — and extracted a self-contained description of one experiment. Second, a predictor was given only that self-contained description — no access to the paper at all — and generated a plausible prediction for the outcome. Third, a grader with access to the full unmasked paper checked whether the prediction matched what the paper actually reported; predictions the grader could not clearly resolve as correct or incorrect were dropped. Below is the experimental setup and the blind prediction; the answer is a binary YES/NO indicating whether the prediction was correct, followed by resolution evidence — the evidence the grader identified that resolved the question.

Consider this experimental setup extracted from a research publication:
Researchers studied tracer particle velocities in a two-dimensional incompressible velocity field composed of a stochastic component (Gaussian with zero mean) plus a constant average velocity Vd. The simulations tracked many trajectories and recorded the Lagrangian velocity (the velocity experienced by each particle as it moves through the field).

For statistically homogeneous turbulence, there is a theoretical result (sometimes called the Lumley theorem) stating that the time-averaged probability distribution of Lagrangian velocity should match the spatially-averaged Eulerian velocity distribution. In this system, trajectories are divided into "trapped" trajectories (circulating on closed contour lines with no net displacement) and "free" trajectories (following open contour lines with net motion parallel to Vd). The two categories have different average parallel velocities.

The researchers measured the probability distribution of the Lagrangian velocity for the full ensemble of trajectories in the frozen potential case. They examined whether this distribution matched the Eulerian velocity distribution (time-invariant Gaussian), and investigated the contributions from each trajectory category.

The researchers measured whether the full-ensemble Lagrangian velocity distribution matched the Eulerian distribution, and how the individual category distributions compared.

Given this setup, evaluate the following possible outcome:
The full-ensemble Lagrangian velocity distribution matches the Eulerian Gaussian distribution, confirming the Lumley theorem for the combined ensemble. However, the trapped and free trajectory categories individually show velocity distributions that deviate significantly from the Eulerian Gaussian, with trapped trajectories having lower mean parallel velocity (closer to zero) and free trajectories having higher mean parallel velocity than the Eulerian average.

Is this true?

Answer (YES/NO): YES